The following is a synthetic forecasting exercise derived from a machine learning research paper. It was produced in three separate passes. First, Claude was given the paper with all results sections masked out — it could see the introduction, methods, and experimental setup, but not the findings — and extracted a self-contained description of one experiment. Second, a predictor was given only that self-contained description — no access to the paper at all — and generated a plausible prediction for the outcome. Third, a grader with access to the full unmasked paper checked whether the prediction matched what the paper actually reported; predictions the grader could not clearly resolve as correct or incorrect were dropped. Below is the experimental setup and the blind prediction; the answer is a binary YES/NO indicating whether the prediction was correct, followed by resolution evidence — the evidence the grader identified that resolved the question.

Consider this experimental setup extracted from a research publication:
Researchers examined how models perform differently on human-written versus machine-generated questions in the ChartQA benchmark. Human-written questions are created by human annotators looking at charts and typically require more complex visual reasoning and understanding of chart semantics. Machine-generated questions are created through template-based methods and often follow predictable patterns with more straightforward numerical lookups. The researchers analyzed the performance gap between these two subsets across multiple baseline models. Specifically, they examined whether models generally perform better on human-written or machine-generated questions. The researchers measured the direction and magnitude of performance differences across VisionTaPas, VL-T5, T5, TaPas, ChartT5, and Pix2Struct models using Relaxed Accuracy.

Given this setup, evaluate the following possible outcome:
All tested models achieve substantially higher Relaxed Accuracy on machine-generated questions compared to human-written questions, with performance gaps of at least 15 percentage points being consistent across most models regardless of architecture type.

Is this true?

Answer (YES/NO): YES